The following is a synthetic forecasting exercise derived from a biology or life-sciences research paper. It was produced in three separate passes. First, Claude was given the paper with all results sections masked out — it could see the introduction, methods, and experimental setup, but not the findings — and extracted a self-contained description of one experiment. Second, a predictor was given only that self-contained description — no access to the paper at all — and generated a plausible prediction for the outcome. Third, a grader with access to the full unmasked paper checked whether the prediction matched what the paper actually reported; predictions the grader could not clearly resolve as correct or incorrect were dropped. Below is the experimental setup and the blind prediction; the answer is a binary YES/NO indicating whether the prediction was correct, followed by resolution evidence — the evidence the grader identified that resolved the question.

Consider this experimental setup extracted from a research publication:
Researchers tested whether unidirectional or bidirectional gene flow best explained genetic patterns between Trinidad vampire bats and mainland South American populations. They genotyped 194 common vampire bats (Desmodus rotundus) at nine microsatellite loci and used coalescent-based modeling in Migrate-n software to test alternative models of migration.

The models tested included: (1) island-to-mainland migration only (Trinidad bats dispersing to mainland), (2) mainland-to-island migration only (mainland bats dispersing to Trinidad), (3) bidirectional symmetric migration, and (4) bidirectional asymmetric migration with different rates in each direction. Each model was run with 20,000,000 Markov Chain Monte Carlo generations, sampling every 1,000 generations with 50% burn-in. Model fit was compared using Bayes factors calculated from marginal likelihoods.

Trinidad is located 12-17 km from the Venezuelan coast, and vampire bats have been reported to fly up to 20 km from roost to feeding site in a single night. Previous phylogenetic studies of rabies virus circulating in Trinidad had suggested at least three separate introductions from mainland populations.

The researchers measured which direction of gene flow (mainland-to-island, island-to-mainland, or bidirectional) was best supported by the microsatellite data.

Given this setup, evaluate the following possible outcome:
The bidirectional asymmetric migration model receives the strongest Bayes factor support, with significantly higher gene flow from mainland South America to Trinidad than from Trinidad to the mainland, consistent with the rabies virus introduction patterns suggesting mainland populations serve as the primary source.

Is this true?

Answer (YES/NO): NO